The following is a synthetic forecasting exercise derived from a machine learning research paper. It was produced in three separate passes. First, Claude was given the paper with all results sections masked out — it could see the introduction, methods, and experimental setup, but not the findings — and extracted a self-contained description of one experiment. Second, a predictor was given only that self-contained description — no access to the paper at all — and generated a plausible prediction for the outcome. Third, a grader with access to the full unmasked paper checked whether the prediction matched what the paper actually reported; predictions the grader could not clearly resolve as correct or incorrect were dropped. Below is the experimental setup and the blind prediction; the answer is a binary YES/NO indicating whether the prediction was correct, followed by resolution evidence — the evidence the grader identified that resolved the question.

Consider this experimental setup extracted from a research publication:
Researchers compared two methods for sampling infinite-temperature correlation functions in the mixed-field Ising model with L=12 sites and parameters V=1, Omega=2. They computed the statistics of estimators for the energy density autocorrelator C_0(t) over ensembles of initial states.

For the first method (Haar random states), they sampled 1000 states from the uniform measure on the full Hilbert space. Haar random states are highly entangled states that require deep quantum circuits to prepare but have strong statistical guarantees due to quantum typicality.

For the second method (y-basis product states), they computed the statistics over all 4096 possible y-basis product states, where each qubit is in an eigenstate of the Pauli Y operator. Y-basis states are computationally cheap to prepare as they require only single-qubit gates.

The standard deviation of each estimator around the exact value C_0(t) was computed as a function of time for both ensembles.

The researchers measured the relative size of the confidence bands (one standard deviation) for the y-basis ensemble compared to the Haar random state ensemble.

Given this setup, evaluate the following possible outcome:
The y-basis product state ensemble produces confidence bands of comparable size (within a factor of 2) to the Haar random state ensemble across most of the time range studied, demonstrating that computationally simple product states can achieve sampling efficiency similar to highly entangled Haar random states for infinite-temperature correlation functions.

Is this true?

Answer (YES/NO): NO